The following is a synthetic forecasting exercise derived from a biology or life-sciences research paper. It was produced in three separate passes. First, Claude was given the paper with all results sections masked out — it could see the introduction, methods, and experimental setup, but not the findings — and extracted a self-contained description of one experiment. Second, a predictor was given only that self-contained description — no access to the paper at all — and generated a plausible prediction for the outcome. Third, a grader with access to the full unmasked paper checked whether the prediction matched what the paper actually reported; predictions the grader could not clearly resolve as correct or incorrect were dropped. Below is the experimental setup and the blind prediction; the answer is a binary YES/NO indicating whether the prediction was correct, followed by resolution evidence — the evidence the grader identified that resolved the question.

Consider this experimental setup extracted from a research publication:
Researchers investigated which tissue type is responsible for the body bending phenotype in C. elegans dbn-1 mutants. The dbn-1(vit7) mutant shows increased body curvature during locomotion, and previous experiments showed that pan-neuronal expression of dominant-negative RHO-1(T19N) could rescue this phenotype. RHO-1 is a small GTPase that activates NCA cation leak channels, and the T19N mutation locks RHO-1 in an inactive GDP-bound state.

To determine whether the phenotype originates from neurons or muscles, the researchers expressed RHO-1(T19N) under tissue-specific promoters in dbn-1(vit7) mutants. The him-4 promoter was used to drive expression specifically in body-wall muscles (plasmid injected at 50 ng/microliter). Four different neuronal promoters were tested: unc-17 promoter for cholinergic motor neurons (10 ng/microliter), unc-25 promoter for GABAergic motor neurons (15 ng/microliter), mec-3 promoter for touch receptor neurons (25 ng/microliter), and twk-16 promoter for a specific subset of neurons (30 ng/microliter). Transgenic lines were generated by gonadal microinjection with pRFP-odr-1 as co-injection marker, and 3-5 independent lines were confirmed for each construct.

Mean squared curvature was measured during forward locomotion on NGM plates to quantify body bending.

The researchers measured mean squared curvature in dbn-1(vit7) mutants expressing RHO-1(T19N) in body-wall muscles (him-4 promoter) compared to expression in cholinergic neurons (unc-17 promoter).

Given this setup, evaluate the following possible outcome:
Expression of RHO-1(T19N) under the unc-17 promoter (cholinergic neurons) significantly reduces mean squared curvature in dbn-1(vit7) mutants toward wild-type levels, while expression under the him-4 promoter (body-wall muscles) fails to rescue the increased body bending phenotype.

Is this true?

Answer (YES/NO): NO